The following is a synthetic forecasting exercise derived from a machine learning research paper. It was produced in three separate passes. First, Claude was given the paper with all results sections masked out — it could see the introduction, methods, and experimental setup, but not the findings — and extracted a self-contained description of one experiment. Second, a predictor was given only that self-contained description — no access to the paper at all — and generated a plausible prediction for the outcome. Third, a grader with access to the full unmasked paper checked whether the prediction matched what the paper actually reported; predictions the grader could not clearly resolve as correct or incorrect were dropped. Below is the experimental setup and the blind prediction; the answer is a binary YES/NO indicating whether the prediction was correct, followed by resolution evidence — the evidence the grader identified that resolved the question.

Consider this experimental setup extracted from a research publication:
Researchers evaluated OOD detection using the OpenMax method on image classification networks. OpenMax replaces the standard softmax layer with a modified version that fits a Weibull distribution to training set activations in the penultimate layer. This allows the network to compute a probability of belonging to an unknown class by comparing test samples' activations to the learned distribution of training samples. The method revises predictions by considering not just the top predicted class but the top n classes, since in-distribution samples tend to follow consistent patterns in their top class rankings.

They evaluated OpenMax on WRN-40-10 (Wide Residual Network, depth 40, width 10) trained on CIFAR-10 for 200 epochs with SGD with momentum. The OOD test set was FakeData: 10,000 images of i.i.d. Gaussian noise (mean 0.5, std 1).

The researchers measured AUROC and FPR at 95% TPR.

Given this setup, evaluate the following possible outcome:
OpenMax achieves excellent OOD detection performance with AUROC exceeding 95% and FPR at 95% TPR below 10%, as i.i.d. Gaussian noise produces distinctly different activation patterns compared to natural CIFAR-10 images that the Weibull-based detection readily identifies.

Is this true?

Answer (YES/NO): NO